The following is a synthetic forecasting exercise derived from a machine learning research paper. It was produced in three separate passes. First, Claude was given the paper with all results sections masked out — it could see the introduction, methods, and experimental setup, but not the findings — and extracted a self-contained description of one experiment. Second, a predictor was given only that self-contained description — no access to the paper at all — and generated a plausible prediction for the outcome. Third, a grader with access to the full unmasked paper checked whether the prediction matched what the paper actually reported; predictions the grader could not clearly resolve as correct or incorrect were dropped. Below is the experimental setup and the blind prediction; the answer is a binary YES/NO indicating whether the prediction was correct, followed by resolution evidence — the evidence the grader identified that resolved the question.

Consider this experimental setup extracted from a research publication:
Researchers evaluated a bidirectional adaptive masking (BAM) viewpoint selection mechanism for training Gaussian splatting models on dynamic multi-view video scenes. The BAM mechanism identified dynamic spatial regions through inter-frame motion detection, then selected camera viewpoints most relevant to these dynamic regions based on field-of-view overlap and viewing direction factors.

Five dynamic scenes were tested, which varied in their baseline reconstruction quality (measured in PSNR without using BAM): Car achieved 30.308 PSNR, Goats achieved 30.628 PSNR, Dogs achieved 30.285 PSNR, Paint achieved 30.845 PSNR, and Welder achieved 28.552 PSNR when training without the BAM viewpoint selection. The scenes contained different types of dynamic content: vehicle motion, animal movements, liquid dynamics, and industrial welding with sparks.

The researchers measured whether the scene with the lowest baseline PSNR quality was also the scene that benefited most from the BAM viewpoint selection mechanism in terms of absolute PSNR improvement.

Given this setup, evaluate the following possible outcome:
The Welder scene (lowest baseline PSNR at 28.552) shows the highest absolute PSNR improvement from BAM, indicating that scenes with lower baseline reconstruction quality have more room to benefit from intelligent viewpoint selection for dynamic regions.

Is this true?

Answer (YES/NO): YES